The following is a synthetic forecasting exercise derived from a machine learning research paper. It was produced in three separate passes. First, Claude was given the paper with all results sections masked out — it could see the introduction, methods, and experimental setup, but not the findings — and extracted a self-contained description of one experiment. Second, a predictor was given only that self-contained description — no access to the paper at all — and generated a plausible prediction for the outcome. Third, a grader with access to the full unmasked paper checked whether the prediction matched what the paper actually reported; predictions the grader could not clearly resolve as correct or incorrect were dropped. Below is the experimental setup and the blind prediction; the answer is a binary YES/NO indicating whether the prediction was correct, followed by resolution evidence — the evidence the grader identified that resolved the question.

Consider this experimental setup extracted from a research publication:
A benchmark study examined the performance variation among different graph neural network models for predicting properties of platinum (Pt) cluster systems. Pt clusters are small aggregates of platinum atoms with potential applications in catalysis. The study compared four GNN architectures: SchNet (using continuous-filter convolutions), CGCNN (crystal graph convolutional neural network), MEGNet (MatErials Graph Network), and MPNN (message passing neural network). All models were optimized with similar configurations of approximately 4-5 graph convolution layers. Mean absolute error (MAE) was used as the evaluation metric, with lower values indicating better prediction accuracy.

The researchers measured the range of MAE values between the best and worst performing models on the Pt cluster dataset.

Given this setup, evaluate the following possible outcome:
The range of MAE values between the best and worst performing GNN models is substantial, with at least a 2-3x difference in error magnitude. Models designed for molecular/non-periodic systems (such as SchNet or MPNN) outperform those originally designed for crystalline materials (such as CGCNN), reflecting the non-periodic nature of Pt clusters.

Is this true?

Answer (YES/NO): NO